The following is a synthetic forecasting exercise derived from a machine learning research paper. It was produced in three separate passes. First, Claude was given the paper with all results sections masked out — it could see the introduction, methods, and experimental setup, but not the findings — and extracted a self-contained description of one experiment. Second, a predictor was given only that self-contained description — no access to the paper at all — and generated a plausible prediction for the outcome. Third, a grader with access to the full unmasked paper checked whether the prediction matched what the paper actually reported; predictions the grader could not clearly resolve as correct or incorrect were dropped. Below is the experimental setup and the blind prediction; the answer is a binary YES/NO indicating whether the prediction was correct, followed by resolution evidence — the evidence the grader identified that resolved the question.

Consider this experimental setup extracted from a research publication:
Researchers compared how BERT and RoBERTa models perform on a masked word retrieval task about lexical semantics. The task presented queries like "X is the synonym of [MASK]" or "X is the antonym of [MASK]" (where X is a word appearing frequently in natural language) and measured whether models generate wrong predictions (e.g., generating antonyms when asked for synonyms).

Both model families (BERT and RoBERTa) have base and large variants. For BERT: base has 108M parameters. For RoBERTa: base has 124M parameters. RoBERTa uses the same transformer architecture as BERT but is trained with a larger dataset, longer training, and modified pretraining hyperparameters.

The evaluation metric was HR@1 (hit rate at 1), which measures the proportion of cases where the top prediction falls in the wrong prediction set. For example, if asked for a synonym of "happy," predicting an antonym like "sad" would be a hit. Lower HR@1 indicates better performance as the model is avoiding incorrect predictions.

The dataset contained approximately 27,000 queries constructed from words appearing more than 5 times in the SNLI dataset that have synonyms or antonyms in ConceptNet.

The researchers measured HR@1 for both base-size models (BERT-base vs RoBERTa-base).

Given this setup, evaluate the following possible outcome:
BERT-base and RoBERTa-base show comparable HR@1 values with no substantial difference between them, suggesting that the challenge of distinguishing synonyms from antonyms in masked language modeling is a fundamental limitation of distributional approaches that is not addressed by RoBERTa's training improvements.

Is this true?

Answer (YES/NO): NO